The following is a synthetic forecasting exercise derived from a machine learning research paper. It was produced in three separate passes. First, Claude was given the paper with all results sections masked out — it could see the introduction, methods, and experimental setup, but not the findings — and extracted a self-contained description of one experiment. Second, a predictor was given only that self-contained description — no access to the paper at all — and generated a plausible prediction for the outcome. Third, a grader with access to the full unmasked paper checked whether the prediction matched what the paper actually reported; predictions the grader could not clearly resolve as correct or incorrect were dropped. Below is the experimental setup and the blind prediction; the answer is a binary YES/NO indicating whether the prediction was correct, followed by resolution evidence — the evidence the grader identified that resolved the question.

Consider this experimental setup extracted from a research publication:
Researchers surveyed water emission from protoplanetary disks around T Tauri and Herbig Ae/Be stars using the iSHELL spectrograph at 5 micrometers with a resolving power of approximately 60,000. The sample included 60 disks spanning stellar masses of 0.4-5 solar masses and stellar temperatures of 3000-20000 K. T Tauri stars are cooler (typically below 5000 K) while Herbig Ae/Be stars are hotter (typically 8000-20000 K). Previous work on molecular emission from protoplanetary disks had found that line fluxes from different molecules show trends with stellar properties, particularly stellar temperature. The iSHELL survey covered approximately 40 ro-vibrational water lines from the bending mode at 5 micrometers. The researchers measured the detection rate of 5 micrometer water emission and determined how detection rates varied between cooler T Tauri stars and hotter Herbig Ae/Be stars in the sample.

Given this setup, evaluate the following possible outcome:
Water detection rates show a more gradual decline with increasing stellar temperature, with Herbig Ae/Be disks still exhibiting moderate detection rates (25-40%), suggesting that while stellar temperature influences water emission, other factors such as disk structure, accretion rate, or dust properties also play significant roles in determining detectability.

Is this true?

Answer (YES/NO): NO